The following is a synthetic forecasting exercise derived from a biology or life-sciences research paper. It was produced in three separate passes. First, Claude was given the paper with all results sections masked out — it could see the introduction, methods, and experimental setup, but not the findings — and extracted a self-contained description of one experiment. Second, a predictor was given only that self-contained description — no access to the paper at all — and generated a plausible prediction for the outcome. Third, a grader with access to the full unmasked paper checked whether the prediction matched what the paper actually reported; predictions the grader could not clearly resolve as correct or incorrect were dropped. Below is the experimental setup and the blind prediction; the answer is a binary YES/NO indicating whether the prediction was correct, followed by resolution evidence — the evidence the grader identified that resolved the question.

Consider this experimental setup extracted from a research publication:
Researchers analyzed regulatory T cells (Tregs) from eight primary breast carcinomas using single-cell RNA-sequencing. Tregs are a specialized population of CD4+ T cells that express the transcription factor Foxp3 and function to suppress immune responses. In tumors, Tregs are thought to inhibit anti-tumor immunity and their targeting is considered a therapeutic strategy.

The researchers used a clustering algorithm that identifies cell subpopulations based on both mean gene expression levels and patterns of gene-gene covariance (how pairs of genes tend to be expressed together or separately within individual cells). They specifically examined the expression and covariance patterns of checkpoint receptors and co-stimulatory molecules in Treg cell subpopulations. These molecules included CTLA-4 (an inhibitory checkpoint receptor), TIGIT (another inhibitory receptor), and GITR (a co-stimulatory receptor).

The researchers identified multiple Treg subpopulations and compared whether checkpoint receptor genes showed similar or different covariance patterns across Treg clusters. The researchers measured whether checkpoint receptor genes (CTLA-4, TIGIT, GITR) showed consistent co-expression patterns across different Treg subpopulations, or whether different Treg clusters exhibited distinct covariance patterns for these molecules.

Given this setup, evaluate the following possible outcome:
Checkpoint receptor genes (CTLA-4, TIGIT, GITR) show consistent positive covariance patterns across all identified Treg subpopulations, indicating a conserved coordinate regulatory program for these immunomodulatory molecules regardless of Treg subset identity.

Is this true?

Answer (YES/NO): NO